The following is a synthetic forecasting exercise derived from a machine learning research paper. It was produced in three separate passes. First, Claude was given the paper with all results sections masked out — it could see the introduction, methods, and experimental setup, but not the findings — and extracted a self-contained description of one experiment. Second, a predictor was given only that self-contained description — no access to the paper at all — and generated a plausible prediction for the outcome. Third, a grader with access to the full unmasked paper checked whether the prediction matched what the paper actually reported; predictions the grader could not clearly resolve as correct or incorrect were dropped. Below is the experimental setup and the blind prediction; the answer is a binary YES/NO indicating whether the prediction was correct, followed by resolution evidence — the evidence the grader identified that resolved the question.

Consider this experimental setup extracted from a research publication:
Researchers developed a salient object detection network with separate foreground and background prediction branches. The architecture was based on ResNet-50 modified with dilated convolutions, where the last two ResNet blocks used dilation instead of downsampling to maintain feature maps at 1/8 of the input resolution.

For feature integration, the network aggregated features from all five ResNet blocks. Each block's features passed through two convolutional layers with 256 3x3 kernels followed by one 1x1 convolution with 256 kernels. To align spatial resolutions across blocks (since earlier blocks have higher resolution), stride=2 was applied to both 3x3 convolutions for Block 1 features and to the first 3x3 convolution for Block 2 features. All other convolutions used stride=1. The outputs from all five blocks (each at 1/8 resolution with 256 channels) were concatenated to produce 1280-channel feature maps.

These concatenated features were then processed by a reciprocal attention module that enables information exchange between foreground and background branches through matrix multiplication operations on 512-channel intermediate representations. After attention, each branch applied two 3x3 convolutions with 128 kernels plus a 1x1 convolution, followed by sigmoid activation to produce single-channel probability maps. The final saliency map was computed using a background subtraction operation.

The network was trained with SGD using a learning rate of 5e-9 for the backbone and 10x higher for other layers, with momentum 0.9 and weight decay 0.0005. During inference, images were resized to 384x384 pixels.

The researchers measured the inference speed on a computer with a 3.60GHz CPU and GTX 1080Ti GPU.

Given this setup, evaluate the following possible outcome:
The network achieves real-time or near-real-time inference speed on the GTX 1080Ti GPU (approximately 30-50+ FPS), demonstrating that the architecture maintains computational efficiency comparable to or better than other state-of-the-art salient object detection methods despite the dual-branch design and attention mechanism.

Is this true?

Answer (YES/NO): NO